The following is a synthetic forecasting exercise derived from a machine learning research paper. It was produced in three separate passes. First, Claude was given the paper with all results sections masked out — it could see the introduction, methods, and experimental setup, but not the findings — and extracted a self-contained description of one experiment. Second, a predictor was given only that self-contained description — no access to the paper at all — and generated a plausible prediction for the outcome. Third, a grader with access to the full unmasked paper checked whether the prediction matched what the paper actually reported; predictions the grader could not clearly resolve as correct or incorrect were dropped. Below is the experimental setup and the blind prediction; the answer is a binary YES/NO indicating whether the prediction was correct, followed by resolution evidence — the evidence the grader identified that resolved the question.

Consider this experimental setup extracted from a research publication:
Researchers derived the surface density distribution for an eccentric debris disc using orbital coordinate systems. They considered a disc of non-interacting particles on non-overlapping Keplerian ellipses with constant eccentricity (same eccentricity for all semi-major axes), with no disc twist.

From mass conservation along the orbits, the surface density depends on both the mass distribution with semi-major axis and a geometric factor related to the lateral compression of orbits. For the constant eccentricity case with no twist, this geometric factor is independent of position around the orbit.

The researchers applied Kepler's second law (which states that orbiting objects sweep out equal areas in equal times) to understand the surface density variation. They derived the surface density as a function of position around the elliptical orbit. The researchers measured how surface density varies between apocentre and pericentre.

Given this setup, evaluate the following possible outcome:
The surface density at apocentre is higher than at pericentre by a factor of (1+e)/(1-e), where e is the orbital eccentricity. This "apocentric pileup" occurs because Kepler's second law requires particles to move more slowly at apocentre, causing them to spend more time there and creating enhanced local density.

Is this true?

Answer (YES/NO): NO